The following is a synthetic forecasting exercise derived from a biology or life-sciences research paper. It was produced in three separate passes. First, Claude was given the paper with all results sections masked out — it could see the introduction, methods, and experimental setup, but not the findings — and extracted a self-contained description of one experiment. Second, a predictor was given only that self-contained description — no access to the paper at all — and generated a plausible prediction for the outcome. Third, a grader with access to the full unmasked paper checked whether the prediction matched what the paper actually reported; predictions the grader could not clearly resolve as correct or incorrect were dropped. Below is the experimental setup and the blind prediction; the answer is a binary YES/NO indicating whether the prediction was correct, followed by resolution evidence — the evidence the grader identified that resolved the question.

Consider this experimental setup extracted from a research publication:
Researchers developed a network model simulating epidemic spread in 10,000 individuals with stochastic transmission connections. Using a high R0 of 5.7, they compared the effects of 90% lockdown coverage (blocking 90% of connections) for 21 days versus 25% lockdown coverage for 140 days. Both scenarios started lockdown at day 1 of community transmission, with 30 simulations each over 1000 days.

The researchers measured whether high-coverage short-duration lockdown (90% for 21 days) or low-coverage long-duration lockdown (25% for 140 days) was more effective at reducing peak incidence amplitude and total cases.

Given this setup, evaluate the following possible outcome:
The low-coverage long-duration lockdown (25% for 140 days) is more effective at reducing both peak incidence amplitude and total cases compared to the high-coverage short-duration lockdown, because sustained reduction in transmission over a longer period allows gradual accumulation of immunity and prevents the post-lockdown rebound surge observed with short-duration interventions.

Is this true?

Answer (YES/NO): NO